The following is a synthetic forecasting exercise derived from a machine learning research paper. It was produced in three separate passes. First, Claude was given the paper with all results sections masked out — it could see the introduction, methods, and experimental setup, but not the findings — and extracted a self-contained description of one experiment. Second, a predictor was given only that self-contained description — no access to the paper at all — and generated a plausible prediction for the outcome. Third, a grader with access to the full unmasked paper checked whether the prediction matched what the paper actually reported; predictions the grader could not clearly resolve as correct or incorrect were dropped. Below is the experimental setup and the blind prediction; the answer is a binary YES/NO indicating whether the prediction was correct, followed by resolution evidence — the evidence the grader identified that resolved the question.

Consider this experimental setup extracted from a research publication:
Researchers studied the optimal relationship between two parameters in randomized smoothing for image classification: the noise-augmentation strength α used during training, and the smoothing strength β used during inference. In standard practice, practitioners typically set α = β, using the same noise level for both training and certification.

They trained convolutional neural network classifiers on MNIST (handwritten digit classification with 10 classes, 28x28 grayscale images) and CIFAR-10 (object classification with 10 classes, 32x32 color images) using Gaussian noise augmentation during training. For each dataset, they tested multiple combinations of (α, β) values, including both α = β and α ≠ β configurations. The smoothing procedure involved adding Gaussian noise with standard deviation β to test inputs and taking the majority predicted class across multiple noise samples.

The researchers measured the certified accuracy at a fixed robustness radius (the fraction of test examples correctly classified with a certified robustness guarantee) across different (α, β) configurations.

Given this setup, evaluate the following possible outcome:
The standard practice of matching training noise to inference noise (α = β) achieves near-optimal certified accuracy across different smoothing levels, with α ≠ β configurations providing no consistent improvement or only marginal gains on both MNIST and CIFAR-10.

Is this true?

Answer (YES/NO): NO